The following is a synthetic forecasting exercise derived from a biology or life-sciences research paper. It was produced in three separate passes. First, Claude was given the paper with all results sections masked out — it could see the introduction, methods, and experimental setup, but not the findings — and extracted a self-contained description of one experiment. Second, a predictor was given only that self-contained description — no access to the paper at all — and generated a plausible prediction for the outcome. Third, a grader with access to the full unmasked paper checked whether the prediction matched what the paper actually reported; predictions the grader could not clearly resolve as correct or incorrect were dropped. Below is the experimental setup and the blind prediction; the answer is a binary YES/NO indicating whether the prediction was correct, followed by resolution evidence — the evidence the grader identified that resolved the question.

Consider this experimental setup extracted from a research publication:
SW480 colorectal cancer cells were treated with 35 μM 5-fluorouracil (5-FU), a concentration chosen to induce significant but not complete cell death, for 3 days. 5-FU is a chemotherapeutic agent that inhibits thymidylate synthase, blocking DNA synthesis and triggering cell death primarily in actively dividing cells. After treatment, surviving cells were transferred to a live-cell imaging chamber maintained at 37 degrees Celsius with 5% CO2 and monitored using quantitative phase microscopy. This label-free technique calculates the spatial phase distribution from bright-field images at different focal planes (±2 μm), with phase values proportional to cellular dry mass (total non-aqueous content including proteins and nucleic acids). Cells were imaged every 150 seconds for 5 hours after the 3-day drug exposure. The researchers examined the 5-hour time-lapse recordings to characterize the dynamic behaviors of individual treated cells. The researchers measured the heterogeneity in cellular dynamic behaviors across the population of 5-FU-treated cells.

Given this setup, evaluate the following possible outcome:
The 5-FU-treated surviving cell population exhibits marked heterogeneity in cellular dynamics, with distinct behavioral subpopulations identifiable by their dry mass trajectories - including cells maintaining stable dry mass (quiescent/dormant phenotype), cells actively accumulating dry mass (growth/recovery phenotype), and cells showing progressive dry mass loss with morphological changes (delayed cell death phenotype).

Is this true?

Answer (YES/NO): NO